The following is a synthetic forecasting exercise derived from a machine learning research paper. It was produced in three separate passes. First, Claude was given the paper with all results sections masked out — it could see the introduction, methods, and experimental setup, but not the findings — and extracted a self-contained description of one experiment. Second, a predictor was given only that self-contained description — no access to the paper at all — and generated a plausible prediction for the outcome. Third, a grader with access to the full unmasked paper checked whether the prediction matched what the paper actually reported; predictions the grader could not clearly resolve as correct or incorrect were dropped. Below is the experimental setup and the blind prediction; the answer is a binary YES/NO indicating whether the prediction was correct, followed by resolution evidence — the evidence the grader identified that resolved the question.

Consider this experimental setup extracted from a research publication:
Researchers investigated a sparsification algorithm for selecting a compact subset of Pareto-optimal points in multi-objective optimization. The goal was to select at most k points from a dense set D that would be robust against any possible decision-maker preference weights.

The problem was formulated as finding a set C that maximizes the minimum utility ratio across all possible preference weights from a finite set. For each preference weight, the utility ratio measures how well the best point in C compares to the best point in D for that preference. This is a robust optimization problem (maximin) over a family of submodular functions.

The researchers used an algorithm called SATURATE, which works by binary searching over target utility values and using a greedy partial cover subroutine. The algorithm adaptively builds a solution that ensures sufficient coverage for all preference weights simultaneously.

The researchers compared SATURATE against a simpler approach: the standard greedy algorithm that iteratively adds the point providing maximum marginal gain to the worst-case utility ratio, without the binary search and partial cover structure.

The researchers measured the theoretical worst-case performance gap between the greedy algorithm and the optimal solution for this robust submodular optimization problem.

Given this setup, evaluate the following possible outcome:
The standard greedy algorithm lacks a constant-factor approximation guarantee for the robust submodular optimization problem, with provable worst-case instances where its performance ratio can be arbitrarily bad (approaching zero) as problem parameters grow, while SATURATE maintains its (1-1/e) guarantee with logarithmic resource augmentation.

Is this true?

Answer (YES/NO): NO